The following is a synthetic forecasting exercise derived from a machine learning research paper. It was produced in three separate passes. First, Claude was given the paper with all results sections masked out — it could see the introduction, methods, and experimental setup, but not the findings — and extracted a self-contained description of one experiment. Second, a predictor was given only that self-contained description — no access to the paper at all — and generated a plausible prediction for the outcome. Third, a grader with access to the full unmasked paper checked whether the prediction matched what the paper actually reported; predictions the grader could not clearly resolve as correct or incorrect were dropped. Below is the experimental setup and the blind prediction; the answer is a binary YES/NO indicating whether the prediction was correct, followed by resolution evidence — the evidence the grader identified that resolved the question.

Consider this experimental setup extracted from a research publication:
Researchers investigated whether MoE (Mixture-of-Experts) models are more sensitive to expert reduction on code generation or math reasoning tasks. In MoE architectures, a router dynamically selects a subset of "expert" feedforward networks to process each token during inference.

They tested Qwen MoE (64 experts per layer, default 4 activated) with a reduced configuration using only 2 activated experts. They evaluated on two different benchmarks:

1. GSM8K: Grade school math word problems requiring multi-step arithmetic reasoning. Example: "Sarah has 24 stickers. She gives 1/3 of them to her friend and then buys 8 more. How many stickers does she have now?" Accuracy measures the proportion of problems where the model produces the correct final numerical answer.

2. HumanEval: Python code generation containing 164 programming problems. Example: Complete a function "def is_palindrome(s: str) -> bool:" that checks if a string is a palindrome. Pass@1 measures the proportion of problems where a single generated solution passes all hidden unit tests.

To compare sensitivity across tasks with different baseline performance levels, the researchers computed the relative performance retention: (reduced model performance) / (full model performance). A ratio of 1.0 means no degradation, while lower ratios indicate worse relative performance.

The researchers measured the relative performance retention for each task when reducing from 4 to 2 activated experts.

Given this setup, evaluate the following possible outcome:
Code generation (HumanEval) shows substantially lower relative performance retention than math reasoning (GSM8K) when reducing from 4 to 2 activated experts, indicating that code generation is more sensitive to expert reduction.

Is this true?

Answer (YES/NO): YES